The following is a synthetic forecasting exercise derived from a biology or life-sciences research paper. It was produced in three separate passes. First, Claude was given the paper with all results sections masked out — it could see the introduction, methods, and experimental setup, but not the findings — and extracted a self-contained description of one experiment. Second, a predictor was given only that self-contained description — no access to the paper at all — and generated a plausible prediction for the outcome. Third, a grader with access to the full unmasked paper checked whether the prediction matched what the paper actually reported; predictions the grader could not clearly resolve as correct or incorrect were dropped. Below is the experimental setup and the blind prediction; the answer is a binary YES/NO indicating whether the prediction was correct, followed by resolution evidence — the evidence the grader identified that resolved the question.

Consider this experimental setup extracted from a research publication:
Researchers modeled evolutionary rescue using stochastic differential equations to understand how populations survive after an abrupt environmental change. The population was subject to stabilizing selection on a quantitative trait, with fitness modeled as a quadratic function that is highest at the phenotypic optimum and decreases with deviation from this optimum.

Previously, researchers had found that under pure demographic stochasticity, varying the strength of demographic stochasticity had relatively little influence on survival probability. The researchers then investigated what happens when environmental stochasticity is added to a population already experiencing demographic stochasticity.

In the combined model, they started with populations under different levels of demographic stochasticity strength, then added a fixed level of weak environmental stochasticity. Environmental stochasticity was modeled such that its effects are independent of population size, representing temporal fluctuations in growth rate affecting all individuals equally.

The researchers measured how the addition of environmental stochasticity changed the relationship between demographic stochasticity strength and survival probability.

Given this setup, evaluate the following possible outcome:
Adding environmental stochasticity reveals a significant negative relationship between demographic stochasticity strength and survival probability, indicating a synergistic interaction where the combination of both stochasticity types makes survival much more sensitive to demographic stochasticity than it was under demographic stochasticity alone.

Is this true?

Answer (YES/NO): NO